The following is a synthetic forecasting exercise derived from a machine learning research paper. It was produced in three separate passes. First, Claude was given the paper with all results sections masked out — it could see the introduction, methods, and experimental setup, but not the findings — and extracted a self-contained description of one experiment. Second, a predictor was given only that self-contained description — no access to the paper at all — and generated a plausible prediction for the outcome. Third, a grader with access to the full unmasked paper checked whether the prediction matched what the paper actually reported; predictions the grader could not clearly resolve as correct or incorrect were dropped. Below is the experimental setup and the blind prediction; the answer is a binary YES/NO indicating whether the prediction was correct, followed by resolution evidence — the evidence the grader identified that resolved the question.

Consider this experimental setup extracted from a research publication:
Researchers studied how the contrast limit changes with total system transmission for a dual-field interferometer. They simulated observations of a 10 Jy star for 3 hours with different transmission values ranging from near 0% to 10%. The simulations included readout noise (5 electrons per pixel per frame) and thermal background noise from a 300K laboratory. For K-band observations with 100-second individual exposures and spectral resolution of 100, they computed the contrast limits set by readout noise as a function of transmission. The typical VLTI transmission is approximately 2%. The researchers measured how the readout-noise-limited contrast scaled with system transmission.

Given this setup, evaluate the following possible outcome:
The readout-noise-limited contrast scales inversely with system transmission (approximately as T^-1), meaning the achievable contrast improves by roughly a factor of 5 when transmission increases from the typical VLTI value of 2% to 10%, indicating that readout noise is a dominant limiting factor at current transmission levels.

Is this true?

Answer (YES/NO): YES